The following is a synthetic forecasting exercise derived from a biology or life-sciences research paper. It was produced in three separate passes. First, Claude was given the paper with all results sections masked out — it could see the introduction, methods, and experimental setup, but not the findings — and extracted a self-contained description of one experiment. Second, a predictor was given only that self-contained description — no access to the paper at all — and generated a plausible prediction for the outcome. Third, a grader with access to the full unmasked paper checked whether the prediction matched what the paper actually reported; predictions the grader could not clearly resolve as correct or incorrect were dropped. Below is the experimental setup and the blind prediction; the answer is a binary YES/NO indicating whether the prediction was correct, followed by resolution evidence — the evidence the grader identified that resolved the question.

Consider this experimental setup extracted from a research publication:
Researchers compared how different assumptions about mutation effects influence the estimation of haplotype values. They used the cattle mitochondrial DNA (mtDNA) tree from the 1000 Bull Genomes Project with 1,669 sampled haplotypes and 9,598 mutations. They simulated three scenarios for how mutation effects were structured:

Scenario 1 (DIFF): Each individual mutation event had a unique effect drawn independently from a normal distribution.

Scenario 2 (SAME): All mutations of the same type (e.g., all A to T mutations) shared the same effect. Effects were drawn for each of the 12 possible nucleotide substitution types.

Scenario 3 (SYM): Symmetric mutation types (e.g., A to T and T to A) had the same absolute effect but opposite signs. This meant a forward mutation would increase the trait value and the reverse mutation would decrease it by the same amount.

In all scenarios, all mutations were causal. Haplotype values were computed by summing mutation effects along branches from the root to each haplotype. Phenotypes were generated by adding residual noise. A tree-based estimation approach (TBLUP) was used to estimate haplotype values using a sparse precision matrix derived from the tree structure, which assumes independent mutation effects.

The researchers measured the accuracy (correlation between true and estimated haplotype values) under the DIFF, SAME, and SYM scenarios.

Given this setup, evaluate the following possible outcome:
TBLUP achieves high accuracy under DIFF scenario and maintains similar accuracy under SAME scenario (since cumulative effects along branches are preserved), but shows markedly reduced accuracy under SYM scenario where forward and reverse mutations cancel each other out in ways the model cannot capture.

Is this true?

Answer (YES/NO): NO